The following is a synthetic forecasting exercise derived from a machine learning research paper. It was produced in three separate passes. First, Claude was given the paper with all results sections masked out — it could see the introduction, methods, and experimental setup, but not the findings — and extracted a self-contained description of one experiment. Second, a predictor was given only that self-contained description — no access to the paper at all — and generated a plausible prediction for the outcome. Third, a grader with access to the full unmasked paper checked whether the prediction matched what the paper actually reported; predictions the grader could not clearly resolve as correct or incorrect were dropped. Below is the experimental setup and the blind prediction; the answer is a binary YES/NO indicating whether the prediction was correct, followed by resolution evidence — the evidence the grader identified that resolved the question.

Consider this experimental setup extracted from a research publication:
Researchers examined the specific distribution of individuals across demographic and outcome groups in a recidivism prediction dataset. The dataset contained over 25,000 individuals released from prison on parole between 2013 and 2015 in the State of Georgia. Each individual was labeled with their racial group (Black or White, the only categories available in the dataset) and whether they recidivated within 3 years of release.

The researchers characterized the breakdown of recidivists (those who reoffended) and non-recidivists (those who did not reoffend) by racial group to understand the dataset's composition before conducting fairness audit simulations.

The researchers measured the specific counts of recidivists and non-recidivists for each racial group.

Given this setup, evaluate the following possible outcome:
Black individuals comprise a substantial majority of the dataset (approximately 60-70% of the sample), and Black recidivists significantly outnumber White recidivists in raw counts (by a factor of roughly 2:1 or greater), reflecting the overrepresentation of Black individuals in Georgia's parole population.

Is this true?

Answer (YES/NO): NO